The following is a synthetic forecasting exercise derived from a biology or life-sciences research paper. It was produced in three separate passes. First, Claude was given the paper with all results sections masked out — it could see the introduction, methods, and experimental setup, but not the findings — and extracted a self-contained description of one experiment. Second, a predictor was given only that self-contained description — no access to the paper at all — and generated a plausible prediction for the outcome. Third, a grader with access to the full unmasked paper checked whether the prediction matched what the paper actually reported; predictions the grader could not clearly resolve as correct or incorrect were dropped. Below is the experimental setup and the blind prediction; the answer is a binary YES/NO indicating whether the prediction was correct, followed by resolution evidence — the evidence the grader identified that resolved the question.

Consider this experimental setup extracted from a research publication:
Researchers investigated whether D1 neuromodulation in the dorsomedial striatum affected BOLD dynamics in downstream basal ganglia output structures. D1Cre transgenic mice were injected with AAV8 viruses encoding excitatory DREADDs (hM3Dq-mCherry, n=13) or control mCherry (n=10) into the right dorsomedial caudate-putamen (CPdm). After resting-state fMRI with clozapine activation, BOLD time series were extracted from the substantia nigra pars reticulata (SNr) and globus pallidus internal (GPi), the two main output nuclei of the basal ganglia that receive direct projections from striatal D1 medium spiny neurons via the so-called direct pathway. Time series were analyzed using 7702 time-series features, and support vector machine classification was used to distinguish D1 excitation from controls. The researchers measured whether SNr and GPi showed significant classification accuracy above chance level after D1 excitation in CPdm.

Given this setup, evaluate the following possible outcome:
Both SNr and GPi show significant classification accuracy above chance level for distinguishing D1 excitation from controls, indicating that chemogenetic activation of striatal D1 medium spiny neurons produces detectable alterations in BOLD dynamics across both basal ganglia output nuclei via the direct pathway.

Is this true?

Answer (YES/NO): NO